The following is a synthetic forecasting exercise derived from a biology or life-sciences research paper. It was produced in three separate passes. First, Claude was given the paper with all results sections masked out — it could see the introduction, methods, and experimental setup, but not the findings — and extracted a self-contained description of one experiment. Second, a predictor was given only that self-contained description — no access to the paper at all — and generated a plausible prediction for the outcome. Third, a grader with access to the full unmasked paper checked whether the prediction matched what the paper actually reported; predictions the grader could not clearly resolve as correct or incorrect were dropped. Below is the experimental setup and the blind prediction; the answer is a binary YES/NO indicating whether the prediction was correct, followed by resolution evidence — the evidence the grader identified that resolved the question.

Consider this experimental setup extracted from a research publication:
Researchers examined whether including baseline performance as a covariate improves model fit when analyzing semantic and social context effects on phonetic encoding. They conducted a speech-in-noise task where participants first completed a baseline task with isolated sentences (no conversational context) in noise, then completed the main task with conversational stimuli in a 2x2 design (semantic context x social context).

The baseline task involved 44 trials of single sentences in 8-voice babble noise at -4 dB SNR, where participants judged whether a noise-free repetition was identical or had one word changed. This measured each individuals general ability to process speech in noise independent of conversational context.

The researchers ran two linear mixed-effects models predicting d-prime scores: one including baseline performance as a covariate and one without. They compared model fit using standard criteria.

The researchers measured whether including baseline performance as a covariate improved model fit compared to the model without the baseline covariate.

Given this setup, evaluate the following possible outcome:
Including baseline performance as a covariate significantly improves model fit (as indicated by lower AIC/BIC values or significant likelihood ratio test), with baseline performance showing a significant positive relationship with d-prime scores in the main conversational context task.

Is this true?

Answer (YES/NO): NO